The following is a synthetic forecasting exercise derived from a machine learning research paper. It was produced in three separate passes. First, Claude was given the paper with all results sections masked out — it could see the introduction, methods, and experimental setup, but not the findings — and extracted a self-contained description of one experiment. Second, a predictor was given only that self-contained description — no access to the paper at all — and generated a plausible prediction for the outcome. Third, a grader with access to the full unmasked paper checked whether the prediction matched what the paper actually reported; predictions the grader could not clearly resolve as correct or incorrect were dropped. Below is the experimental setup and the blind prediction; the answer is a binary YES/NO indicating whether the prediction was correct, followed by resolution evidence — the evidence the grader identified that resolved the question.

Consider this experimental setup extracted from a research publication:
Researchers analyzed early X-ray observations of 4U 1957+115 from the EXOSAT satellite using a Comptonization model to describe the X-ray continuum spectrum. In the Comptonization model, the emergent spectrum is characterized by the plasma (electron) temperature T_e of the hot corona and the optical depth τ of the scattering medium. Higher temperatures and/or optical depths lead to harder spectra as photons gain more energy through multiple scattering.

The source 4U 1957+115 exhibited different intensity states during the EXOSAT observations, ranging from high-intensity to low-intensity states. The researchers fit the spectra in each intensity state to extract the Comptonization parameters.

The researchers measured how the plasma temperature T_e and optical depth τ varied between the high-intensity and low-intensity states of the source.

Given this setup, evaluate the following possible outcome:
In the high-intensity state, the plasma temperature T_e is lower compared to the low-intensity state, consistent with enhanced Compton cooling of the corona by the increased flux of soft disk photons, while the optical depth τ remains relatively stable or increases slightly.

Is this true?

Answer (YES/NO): NO